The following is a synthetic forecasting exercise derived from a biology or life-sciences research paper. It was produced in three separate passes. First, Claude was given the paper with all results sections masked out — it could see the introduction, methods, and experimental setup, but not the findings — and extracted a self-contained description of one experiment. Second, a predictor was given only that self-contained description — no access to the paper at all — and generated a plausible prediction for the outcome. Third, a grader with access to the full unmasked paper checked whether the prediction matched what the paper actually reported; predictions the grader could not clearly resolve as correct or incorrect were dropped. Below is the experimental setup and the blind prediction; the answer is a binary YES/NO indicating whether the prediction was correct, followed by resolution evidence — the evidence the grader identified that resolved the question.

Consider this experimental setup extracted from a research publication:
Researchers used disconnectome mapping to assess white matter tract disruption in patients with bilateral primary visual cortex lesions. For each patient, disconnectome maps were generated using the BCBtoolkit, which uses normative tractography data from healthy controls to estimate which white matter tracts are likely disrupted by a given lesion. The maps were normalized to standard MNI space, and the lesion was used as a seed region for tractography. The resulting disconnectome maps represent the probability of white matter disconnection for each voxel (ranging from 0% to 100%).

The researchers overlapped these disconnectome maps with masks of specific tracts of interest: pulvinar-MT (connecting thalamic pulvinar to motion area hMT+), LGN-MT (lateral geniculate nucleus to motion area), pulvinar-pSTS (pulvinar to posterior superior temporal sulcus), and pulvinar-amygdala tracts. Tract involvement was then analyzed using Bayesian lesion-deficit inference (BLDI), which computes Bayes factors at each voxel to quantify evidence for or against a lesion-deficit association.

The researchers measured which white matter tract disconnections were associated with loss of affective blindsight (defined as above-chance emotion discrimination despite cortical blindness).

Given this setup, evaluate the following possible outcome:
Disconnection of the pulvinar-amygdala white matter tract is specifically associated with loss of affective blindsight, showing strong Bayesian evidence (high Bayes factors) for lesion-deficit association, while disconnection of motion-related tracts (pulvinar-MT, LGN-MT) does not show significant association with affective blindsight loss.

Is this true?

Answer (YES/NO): NO